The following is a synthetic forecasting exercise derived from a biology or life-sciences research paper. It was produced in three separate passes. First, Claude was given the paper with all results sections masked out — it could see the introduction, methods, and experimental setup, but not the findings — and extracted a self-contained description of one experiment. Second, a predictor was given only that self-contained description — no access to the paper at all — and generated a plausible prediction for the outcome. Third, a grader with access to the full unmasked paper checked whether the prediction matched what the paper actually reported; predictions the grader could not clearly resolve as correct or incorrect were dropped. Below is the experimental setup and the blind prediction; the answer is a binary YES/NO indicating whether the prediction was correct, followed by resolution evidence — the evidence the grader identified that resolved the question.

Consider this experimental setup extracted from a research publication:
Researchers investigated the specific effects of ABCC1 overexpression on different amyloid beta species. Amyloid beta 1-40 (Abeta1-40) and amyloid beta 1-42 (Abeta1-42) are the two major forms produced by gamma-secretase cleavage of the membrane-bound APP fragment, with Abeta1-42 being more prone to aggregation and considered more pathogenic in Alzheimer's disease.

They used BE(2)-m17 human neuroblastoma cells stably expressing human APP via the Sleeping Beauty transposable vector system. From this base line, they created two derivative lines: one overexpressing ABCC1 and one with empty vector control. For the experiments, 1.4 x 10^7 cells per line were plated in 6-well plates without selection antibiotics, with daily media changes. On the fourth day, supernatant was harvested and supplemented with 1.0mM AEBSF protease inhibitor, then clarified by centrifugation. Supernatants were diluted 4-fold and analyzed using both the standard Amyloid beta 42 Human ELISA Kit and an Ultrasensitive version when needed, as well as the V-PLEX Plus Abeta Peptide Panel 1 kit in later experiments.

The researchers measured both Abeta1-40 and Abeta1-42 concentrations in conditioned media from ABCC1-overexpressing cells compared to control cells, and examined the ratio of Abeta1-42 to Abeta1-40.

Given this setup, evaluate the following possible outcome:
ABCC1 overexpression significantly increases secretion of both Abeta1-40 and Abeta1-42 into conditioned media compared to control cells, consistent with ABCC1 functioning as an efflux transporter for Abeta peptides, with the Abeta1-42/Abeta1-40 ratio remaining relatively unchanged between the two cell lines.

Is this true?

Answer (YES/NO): NO